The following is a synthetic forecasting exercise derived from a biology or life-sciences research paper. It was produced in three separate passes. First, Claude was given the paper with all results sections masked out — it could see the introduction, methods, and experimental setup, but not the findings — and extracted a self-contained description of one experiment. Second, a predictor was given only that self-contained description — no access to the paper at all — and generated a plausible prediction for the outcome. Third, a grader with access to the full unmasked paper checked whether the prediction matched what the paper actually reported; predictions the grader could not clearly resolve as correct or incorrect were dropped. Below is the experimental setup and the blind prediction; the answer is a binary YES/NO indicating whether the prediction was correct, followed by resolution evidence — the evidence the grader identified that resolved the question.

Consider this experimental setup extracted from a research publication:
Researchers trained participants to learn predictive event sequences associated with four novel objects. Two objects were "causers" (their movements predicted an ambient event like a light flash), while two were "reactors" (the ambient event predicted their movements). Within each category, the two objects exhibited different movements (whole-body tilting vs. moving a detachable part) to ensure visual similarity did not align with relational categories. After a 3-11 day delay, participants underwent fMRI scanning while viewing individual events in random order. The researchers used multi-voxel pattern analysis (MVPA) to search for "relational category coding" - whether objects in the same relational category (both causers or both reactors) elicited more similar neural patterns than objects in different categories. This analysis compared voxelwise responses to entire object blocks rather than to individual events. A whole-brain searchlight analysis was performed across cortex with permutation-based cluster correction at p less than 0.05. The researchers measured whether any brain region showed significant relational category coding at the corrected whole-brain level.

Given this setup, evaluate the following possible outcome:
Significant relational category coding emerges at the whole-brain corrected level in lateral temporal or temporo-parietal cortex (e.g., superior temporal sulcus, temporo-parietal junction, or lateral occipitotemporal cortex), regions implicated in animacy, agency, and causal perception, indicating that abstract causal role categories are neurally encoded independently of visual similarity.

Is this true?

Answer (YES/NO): NO